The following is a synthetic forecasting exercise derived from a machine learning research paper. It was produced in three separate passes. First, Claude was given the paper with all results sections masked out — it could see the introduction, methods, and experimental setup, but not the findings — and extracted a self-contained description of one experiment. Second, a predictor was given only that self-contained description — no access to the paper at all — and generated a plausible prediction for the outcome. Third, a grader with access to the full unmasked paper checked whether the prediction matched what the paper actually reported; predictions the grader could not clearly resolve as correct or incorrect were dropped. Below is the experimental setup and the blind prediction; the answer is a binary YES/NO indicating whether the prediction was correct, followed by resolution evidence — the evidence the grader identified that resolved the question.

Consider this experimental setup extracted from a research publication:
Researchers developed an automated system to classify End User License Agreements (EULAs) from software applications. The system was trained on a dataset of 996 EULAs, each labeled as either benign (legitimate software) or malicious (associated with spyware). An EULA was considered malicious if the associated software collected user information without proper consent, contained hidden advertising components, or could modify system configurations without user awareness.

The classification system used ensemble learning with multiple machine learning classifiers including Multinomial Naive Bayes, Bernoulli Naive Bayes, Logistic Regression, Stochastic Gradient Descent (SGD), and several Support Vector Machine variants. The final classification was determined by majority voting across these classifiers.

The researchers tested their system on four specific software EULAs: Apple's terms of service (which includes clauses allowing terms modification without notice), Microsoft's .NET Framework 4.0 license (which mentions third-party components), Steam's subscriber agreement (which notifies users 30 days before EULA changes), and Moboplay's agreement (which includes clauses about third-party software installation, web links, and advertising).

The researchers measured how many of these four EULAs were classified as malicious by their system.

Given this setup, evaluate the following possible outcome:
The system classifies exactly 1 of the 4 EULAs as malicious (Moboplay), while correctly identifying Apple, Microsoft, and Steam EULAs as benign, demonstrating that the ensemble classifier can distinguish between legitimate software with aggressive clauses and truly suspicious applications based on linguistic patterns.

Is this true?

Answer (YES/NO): NO